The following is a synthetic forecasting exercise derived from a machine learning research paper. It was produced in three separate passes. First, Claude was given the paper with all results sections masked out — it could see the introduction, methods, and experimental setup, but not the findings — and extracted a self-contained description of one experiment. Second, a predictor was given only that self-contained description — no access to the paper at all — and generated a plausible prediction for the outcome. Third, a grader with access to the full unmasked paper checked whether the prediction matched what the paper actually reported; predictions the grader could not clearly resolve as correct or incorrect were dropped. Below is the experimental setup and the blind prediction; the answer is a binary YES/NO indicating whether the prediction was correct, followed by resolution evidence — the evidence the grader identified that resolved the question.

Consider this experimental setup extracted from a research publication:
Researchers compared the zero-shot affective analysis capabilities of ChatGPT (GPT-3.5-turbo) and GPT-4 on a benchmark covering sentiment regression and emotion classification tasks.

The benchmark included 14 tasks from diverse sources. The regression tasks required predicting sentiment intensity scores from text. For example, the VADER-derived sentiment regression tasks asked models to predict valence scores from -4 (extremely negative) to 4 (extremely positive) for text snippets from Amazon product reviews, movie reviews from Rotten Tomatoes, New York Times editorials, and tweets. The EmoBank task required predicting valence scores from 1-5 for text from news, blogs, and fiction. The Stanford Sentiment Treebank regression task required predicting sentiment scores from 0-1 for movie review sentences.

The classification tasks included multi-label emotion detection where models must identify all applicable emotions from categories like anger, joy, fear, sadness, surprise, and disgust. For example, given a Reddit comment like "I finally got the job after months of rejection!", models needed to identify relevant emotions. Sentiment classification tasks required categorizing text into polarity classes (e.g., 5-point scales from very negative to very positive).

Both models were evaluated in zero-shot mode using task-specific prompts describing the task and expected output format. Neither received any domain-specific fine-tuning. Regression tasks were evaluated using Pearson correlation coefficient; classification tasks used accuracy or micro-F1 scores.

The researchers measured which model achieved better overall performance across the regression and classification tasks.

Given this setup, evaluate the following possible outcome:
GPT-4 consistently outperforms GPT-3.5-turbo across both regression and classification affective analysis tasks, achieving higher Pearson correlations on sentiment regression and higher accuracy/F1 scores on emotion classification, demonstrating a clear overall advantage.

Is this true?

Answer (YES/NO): NO